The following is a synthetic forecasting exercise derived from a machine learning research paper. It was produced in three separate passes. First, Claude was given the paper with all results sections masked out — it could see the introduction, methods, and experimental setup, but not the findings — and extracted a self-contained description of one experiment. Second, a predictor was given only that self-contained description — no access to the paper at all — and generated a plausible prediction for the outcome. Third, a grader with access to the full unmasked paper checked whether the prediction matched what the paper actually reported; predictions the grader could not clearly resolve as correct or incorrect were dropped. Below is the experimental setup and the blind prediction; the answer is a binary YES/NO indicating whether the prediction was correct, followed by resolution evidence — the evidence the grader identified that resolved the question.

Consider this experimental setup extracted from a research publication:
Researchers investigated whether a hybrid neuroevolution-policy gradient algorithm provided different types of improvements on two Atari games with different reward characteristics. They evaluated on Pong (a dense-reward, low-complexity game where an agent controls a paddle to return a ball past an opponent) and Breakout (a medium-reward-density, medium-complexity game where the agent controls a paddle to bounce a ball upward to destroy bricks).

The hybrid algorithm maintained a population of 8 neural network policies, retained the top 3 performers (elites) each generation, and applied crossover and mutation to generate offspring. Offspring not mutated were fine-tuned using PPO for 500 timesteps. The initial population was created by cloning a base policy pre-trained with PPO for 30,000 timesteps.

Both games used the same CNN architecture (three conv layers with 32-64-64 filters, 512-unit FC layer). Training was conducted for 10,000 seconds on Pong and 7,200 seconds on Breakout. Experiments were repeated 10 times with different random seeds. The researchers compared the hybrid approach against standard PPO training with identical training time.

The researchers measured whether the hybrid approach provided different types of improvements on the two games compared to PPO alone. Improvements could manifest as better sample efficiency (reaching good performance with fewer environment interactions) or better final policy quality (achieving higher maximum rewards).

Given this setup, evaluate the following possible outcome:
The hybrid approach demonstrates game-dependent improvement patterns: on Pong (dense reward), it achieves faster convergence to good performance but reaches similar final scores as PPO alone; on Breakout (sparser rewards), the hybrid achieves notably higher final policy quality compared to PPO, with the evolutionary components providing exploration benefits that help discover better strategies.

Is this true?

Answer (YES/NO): NO